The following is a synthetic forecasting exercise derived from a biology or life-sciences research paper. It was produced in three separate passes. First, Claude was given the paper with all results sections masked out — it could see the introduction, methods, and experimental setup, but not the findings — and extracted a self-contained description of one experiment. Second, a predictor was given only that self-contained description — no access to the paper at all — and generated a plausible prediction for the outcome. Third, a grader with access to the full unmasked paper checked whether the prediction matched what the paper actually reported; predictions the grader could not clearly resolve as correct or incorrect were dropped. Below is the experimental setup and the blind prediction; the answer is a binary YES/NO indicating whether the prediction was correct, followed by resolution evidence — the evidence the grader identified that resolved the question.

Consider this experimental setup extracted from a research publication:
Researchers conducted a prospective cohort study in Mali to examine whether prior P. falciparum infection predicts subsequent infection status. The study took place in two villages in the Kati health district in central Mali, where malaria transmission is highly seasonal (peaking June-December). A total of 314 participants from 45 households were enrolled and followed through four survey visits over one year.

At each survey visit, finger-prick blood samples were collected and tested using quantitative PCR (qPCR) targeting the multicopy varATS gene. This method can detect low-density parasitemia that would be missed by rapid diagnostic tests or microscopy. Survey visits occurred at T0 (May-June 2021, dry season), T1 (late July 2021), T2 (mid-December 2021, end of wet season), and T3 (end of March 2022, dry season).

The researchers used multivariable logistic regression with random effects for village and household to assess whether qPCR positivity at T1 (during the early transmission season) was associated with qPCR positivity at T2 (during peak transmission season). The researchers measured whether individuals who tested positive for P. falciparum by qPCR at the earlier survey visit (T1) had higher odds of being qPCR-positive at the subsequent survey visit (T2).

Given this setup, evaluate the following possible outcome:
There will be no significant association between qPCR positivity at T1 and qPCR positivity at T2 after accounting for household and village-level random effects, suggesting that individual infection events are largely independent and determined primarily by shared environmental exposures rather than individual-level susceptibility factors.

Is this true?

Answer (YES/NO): NO